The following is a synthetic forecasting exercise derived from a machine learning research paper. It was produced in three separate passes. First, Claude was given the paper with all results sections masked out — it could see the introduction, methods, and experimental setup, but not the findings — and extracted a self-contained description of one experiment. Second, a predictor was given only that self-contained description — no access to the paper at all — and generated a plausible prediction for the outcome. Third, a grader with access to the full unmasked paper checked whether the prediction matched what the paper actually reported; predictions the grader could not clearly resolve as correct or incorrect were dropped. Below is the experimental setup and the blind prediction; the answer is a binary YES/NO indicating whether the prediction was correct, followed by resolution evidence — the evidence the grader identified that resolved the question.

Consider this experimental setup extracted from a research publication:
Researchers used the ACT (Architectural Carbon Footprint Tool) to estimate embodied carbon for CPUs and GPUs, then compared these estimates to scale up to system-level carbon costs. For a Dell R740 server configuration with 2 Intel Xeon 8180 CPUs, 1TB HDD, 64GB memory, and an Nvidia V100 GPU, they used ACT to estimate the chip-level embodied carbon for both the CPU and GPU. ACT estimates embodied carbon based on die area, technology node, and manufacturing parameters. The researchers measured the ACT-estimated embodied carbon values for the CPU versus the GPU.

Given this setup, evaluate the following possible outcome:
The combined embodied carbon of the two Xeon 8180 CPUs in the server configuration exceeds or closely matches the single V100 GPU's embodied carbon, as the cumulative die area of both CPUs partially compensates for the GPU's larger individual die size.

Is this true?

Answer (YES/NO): YES